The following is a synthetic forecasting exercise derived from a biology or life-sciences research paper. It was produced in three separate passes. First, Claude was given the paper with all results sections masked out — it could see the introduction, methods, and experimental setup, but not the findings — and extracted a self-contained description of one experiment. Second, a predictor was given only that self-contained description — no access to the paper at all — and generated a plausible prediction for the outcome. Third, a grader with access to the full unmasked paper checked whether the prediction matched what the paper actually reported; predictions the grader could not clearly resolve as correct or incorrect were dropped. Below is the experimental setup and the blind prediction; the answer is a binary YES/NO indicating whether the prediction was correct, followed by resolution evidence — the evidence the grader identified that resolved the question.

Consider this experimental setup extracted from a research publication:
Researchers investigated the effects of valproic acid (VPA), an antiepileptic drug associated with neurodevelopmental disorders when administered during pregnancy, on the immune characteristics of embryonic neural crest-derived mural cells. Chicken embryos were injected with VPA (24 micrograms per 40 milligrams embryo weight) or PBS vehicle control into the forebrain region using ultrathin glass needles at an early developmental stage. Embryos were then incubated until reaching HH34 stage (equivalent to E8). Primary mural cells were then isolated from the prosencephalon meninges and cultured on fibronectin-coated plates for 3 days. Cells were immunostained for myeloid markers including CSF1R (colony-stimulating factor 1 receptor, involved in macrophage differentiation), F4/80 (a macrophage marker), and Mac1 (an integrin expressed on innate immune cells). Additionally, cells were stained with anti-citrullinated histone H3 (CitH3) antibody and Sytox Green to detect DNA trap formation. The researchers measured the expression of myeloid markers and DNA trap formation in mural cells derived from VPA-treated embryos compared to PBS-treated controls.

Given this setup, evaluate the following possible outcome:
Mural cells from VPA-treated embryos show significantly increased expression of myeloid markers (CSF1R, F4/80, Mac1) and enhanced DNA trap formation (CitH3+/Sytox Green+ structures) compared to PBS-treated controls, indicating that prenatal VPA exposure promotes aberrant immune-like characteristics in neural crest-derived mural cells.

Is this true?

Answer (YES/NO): YES